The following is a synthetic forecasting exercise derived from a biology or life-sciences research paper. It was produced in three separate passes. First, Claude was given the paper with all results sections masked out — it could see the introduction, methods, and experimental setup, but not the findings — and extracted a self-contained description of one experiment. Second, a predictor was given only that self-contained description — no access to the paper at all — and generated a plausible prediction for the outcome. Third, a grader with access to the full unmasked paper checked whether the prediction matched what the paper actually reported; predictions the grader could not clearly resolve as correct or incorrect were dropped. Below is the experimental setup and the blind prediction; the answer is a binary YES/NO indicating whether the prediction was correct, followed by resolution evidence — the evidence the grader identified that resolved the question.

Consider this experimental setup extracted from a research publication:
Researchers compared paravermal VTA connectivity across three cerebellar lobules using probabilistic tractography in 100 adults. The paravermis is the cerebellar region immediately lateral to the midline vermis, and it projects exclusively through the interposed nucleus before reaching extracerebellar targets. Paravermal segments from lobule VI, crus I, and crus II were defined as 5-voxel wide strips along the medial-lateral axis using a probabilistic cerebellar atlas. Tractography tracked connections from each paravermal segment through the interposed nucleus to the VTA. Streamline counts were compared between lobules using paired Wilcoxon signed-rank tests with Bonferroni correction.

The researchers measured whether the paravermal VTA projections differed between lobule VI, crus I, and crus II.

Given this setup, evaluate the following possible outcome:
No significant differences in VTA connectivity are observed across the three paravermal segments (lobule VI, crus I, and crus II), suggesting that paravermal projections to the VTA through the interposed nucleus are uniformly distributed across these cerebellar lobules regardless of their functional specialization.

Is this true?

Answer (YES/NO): NO